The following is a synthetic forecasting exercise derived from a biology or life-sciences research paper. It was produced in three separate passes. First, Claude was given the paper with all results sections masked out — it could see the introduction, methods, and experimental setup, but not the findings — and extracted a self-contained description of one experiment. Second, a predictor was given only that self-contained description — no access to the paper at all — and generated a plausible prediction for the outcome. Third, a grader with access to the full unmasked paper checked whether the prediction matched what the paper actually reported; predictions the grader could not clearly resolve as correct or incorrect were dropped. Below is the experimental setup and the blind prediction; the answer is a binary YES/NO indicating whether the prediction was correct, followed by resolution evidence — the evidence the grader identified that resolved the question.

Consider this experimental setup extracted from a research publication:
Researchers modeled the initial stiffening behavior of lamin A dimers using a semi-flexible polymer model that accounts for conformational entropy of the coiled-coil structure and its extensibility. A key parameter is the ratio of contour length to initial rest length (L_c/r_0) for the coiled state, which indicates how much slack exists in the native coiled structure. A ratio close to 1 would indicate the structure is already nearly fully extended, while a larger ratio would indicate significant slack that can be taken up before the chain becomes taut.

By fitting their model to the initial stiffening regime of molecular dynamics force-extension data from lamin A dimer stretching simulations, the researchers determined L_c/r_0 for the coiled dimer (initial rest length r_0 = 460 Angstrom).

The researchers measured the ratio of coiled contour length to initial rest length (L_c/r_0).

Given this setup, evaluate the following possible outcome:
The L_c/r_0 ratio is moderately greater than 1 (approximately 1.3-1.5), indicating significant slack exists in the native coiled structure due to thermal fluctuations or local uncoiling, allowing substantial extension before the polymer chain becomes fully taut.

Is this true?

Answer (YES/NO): NO